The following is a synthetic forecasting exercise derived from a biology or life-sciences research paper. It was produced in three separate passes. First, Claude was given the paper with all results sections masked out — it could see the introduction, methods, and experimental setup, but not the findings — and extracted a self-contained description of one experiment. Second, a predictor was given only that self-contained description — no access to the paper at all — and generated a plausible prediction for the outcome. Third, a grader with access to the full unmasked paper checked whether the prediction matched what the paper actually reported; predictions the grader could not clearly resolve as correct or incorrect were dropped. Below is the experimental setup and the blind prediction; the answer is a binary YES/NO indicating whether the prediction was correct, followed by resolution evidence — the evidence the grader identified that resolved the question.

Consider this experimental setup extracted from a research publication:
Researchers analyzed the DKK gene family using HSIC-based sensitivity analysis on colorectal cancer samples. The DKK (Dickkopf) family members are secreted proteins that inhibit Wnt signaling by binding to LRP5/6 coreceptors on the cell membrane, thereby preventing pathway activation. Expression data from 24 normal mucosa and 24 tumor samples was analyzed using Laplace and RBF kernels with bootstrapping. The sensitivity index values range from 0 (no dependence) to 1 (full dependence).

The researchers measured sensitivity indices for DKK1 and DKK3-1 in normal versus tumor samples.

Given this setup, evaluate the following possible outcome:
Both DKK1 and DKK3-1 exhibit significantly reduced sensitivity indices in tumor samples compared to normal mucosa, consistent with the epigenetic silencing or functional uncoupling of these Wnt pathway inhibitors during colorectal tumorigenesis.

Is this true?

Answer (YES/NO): NO